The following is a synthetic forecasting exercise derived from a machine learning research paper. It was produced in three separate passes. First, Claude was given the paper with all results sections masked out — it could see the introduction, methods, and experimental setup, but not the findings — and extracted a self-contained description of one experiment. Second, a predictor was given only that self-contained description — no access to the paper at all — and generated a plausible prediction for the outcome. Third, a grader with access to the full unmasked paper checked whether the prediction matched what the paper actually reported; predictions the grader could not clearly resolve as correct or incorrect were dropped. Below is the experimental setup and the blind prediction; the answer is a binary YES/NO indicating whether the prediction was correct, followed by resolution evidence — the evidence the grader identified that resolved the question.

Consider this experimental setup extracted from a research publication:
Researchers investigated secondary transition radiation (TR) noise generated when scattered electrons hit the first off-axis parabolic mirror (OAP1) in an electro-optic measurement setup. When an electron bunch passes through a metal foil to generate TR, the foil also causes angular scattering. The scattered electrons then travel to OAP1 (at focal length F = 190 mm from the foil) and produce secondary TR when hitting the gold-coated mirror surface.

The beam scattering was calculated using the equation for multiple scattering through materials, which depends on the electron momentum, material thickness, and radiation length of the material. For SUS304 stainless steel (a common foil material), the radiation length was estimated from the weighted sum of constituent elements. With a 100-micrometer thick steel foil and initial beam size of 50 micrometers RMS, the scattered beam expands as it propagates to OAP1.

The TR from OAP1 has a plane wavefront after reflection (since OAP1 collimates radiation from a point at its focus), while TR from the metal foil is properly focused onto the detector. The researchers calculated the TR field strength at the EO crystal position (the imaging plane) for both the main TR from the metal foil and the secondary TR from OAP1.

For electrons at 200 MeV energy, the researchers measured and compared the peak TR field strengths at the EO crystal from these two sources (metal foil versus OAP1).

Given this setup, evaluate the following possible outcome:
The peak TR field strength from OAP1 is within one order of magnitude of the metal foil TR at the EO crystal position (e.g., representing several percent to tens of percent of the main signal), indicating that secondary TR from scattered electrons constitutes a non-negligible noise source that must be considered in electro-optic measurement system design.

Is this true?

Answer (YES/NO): YES